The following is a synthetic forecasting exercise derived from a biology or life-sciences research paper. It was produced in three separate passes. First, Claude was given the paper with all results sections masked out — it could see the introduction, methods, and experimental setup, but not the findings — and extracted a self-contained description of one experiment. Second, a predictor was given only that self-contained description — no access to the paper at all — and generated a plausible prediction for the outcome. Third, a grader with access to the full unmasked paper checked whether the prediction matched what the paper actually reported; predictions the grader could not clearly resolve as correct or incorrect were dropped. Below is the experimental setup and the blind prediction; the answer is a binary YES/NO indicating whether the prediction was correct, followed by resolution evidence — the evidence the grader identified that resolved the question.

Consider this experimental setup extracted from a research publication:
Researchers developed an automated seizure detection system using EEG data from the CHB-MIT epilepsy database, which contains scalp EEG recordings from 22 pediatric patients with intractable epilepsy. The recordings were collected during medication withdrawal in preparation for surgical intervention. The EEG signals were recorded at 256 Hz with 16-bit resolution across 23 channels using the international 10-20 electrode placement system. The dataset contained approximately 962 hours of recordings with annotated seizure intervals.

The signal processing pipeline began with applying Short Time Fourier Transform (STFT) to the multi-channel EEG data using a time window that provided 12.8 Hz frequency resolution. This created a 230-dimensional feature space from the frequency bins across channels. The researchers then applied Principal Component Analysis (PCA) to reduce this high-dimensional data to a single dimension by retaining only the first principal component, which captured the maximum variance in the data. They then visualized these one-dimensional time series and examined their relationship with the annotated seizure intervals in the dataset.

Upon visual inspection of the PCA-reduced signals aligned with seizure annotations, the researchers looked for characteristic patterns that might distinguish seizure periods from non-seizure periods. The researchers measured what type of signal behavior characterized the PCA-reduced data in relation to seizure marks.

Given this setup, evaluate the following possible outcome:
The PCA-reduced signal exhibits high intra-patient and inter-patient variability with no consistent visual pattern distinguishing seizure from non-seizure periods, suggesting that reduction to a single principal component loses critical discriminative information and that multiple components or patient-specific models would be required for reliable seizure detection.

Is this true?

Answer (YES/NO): NO